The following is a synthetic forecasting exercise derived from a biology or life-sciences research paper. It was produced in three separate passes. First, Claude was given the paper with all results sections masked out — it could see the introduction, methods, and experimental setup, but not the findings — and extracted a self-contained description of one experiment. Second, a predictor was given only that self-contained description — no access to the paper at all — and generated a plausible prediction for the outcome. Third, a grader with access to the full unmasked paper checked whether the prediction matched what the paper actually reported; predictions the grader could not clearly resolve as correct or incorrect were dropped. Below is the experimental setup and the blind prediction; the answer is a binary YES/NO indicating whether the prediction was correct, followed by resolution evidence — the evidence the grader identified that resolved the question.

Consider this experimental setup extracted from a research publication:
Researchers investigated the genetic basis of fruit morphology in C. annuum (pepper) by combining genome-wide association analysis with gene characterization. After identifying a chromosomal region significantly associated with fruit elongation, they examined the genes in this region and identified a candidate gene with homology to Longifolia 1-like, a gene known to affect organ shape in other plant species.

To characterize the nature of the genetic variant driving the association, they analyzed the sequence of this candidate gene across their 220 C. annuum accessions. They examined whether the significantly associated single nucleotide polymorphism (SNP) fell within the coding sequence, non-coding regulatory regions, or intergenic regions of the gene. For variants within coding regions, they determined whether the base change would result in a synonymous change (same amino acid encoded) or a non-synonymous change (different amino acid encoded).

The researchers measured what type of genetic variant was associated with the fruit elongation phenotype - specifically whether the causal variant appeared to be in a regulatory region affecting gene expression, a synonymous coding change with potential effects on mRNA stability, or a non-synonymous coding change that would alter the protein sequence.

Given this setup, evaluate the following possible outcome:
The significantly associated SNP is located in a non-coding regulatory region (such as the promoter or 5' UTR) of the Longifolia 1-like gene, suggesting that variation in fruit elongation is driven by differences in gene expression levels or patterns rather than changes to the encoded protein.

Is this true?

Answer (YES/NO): NO